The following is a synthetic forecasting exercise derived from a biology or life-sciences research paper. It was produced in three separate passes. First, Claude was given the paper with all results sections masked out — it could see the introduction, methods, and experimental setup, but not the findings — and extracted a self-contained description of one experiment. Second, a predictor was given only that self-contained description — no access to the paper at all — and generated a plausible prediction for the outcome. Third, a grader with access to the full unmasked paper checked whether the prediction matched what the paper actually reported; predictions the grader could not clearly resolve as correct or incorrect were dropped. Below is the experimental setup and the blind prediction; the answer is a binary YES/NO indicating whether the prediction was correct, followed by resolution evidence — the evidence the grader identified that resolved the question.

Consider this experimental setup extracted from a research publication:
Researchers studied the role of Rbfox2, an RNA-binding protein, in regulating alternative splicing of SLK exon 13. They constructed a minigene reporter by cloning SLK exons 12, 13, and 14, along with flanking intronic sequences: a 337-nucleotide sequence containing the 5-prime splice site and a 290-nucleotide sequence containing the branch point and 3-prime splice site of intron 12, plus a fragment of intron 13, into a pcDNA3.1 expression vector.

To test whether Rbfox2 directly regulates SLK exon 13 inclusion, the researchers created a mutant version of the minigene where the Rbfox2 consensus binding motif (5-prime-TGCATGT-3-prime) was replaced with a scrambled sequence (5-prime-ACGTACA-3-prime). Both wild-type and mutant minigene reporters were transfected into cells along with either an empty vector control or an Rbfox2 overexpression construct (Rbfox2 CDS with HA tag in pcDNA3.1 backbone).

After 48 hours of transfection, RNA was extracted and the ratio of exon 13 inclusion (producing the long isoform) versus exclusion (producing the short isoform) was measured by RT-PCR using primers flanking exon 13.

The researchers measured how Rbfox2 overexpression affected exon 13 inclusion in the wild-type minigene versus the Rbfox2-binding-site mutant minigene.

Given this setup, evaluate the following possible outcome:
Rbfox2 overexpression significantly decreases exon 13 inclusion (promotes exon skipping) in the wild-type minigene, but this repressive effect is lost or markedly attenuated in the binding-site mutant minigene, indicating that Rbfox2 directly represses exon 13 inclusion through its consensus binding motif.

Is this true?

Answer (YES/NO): YES